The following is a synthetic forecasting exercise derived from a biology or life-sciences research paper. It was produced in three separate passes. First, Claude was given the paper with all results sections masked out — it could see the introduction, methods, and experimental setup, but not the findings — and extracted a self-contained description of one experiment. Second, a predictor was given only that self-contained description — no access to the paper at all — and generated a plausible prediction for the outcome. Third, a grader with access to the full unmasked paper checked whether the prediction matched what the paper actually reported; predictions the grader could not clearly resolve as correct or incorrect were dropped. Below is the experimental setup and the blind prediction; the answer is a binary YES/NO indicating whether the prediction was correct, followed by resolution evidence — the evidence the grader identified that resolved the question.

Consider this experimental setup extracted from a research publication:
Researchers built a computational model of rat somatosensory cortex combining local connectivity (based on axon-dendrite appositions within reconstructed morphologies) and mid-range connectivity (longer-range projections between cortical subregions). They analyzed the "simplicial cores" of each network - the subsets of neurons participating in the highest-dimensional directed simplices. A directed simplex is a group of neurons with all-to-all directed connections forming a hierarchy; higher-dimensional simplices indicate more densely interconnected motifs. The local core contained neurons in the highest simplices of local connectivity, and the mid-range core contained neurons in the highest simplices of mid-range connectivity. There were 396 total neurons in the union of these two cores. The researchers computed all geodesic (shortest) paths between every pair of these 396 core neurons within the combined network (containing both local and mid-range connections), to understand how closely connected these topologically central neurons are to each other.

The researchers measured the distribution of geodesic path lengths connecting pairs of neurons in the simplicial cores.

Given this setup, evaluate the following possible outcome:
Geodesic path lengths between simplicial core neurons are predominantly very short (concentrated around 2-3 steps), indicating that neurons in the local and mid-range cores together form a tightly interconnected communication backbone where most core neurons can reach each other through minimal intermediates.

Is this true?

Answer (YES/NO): YES